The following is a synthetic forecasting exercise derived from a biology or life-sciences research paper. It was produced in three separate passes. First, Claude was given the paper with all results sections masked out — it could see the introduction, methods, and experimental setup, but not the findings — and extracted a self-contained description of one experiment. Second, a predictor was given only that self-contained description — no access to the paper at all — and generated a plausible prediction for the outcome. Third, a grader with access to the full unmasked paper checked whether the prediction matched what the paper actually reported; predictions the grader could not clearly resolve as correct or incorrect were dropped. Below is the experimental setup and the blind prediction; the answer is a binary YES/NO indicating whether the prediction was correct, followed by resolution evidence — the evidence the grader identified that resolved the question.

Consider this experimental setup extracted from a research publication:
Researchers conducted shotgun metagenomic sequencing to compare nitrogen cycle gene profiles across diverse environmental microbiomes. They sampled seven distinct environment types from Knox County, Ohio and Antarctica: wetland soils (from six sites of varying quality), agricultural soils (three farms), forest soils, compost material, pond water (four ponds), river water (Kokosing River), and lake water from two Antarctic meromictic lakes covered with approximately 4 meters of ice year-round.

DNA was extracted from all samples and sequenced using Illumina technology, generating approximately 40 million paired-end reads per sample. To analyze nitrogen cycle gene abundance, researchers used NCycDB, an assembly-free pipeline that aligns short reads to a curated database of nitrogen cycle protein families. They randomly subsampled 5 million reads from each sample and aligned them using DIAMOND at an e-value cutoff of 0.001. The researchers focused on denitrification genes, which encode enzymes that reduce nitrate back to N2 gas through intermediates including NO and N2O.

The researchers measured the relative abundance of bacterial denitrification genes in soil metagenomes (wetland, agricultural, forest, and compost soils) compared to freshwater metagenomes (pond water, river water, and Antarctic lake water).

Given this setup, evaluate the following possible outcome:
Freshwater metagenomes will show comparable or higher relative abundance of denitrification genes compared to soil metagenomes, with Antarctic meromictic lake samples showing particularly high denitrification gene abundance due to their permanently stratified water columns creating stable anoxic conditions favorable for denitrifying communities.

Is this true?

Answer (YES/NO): NO